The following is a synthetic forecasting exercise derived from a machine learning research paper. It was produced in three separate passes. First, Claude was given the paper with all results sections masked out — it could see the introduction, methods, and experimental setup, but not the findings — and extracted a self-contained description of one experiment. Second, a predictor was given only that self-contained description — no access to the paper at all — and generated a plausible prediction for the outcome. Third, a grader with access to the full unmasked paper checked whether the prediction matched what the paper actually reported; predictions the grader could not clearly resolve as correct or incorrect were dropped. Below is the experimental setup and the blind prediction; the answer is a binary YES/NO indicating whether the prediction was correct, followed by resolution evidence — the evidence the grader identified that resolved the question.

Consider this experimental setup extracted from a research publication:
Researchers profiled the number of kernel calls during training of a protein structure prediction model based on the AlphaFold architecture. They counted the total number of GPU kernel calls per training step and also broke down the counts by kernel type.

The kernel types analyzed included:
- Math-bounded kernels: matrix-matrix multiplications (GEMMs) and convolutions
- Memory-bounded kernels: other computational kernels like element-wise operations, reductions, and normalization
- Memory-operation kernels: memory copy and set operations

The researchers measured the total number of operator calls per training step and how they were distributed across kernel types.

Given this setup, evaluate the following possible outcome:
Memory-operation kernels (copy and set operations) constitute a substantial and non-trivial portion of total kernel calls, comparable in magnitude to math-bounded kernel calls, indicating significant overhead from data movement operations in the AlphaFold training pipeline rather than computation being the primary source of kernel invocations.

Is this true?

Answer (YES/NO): NO